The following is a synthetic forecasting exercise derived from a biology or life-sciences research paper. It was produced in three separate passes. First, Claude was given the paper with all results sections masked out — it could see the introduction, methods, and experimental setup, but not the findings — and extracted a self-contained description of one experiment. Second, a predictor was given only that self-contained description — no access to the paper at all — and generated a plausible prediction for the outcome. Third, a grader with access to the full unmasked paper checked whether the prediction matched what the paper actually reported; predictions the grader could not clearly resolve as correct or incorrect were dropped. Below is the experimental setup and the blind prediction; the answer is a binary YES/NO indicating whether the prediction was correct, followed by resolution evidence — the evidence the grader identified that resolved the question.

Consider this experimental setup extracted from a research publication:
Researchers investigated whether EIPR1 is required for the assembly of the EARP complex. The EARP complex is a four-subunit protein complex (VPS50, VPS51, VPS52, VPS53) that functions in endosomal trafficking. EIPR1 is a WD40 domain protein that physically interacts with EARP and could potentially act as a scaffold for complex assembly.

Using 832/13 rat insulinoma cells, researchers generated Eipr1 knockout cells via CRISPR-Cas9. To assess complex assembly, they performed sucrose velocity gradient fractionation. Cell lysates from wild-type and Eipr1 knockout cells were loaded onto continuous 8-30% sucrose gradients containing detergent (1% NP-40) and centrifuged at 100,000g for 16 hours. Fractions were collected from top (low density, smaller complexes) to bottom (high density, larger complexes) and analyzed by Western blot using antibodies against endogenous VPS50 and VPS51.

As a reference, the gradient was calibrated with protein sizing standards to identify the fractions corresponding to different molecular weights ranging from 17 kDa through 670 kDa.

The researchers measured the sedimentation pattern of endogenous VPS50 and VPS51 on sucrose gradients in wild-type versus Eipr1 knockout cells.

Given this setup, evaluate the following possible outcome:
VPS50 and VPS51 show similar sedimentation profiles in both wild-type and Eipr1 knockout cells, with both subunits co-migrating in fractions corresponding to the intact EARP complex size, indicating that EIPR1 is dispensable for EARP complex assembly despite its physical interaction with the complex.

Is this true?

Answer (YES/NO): YES